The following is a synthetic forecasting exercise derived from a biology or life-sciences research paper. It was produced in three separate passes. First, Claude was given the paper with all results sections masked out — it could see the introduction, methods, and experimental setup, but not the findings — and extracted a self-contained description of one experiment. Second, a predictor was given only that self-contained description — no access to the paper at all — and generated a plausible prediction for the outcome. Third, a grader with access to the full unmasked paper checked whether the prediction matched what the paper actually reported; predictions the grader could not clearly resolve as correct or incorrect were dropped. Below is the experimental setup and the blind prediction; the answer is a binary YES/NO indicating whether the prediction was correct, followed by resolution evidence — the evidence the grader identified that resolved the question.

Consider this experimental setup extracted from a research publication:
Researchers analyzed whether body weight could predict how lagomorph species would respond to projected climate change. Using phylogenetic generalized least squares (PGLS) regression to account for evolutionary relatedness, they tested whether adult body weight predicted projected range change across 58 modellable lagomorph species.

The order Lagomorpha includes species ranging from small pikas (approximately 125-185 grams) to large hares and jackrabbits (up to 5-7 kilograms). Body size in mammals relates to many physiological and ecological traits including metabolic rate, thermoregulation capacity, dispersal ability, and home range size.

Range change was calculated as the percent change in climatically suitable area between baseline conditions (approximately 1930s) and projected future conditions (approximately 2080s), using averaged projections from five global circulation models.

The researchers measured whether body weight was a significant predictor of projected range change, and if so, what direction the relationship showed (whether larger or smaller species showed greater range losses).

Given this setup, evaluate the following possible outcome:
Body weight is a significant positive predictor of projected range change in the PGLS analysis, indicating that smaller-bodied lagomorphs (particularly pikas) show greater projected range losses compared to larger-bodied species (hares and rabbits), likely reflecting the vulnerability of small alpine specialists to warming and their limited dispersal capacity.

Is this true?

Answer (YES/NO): YES